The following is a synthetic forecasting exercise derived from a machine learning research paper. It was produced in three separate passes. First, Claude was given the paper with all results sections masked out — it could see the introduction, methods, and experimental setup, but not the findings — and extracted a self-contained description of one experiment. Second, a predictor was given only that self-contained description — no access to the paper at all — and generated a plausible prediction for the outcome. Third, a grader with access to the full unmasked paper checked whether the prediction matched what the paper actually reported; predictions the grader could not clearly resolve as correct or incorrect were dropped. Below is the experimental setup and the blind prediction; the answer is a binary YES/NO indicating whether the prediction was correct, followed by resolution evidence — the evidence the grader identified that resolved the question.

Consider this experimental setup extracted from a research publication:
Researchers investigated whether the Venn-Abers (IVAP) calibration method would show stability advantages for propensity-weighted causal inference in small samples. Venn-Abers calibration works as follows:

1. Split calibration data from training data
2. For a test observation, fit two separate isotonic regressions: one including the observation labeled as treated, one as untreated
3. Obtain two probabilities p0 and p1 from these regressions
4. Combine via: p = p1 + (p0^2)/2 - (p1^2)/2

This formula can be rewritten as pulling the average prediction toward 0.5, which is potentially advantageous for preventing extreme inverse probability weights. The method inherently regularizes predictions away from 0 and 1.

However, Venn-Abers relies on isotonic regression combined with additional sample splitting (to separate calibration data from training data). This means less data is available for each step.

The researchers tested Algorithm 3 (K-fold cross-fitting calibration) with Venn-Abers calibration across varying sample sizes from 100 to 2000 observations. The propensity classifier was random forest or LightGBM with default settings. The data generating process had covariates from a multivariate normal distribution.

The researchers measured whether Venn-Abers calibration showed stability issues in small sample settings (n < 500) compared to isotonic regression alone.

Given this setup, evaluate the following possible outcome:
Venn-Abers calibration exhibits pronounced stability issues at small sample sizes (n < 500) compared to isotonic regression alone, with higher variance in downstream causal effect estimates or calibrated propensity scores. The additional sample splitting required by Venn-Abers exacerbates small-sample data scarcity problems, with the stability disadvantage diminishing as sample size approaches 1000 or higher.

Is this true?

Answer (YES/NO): YES